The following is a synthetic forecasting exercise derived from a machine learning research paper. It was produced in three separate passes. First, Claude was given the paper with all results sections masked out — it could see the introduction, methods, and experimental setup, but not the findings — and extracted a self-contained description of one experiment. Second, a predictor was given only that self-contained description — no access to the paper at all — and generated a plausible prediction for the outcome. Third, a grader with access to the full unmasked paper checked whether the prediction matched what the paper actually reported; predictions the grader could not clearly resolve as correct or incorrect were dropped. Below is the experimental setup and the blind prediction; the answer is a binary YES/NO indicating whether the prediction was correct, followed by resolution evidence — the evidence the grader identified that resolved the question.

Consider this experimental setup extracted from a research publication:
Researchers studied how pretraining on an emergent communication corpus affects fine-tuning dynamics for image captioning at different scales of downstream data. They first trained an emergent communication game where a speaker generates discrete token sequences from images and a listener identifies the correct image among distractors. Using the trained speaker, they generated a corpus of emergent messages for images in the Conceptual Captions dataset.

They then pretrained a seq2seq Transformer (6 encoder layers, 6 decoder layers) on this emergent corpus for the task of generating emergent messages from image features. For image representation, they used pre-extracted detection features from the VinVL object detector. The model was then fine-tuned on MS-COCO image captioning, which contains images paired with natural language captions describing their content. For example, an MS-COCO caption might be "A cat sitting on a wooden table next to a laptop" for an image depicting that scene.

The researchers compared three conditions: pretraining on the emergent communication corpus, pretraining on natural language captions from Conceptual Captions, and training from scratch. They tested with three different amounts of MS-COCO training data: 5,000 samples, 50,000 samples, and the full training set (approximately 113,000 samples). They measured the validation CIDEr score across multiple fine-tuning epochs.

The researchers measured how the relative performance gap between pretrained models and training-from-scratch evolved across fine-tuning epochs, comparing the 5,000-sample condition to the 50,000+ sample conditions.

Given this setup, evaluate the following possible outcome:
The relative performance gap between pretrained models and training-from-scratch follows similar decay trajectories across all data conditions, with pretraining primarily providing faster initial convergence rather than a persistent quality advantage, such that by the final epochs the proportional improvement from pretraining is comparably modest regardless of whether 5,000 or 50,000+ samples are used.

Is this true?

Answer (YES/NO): NO